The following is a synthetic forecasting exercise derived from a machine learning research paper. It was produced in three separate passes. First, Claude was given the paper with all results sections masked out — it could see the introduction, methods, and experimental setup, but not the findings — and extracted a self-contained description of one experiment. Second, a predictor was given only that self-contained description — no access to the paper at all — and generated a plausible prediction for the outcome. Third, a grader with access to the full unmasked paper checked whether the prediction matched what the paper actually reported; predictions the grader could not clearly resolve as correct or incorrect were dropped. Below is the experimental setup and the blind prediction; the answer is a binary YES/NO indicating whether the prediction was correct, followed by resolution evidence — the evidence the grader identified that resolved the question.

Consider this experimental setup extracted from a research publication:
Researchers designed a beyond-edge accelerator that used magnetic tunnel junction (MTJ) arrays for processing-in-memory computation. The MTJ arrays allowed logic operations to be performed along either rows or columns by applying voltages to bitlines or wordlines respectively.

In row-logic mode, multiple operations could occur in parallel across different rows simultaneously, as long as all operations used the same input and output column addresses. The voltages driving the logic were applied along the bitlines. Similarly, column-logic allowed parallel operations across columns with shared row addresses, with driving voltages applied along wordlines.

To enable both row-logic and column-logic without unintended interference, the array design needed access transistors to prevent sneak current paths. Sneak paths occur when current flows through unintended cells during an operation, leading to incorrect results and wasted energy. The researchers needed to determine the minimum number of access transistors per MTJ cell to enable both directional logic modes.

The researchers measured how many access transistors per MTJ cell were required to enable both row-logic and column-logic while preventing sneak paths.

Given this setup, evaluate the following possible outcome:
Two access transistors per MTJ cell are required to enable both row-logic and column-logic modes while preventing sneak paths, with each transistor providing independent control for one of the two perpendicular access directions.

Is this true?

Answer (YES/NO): YES